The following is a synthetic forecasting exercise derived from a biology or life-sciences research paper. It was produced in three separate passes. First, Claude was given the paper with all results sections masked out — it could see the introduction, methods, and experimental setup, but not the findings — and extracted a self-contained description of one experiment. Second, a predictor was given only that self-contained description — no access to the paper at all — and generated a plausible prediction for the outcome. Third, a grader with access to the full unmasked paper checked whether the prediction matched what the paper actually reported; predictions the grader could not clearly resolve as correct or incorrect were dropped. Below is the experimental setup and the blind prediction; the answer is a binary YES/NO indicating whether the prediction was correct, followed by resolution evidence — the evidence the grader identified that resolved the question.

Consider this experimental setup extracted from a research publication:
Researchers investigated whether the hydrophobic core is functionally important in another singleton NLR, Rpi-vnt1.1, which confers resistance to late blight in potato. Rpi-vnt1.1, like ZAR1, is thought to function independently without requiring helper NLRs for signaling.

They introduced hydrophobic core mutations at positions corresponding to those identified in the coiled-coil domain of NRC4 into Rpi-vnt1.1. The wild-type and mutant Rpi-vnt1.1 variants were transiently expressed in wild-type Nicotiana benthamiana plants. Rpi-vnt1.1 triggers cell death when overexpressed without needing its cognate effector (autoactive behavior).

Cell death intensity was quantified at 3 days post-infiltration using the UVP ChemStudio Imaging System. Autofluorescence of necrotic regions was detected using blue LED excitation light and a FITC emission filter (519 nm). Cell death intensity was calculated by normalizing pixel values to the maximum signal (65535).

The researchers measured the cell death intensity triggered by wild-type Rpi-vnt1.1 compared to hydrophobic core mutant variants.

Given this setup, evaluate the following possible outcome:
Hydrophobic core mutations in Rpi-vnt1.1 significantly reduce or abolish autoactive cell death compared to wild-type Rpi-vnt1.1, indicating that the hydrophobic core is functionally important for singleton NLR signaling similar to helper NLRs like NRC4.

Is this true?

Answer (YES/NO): YES